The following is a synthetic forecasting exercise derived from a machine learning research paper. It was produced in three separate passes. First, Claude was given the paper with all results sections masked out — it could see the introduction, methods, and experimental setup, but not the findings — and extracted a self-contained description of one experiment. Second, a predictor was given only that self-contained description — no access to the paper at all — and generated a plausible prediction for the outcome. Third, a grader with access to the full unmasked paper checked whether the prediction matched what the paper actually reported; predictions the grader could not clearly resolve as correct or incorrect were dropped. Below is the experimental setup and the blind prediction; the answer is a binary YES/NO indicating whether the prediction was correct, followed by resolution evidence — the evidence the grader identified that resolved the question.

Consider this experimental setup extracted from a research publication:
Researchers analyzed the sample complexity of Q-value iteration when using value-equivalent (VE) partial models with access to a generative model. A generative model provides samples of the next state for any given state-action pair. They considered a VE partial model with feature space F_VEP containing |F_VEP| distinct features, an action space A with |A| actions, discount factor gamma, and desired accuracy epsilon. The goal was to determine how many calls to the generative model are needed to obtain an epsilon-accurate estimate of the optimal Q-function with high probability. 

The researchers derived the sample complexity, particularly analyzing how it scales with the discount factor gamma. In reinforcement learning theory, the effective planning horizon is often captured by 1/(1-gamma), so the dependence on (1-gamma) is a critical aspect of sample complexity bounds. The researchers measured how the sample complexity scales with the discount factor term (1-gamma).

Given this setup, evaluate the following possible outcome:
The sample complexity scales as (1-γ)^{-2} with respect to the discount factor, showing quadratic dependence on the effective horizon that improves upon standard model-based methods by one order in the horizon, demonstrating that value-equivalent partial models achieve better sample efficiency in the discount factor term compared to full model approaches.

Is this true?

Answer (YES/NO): NO